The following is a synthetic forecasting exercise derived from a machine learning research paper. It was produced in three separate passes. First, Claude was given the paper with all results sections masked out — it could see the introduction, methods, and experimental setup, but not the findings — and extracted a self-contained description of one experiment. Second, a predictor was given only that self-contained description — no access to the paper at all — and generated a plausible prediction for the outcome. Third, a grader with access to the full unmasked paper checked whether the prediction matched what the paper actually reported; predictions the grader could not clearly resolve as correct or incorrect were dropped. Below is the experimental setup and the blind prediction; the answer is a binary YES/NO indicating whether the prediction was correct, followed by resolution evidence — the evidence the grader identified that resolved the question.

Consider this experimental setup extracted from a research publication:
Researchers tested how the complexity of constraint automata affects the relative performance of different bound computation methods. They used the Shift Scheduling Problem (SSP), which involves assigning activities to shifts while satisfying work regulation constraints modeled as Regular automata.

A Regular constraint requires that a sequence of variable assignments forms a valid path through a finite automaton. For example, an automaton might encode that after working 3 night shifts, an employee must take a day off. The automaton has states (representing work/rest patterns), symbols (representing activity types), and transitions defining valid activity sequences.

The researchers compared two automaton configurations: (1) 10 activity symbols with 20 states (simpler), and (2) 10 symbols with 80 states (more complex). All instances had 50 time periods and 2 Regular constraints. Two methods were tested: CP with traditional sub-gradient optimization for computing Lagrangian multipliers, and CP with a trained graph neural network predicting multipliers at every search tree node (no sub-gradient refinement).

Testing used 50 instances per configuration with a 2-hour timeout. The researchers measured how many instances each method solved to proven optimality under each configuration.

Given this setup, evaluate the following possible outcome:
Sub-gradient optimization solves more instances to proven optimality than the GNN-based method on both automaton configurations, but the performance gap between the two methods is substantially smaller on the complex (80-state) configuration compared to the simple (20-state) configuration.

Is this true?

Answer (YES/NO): NO